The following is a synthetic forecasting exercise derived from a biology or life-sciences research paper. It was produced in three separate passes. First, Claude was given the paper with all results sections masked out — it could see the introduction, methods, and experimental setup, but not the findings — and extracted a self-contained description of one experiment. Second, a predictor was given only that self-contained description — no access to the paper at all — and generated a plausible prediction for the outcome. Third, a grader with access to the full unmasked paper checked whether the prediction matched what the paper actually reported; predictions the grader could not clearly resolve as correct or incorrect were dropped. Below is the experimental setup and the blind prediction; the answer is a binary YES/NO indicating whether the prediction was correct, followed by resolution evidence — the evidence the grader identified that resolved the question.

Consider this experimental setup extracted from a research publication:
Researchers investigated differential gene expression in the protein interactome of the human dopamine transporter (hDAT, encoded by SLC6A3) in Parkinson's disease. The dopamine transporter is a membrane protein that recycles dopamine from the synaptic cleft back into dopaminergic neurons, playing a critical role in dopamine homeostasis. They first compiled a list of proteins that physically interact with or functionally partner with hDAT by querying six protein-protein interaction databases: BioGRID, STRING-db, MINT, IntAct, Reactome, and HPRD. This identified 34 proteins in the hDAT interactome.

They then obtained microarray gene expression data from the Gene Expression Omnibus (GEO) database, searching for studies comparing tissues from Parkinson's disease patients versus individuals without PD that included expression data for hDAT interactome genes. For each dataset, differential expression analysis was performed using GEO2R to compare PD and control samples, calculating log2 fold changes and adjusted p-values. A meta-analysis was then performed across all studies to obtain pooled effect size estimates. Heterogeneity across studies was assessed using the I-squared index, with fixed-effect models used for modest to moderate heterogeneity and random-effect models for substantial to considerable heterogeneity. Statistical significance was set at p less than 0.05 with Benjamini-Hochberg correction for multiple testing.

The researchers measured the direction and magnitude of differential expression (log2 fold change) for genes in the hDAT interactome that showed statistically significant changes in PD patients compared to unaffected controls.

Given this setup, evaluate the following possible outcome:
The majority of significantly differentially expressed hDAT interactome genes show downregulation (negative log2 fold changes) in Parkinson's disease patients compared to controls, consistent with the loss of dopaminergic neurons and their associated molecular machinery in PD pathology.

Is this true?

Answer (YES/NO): YES